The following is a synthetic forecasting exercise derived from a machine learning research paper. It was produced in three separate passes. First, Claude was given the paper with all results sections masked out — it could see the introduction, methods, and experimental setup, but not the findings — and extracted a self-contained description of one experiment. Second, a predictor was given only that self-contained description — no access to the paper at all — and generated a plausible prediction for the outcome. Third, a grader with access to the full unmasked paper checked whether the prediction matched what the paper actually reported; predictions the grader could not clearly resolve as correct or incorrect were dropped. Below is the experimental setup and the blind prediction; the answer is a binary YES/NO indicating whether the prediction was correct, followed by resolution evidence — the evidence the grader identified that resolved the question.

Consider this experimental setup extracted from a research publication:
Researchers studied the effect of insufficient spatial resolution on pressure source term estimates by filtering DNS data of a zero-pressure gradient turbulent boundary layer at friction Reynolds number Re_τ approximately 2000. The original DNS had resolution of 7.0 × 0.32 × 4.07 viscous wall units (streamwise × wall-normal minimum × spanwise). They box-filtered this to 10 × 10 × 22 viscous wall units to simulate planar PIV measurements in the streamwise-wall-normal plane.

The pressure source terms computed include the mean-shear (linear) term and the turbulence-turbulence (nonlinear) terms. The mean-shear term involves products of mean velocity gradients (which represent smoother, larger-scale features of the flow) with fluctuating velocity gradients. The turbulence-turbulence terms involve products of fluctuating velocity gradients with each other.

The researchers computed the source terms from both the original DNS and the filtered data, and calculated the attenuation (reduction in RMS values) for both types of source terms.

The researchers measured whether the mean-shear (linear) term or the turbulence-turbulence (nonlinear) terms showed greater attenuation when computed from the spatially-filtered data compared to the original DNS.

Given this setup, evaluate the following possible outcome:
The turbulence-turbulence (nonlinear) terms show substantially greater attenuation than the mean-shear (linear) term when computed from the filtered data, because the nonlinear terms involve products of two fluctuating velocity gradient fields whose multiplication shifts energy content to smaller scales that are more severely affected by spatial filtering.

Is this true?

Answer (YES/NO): YES